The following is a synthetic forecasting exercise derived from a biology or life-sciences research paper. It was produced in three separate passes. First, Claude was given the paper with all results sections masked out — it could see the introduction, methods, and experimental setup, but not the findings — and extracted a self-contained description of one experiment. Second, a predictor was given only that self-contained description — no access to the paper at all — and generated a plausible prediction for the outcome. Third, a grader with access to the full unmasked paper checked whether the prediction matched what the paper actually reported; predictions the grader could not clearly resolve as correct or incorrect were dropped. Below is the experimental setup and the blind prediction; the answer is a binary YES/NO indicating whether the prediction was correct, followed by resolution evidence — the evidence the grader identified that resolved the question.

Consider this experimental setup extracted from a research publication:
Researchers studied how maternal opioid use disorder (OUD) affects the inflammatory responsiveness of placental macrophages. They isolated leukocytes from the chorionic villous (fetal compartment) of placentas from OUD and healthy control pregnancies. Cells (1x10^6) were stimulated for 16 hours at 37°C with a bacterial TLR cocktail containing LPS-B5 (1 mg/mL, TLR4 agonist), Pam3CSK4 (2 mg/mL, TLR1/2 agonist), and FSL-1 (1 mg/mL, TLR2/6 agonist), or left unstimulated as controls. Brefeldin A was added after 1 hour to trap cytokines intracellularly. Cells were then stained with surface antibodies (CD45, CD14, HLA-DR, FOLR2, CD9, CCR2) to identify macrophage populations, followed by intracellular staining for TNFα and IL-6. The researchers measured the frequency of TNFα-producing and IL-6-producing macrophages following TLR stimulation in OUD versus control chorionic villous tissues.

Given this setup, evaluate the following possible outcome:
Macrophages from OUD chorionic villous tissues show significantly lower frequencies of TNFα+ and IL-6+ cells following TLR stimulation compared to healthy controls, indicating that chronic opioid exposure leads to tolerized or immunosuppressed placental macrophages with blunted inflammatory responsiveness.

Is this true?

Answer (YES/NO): NO